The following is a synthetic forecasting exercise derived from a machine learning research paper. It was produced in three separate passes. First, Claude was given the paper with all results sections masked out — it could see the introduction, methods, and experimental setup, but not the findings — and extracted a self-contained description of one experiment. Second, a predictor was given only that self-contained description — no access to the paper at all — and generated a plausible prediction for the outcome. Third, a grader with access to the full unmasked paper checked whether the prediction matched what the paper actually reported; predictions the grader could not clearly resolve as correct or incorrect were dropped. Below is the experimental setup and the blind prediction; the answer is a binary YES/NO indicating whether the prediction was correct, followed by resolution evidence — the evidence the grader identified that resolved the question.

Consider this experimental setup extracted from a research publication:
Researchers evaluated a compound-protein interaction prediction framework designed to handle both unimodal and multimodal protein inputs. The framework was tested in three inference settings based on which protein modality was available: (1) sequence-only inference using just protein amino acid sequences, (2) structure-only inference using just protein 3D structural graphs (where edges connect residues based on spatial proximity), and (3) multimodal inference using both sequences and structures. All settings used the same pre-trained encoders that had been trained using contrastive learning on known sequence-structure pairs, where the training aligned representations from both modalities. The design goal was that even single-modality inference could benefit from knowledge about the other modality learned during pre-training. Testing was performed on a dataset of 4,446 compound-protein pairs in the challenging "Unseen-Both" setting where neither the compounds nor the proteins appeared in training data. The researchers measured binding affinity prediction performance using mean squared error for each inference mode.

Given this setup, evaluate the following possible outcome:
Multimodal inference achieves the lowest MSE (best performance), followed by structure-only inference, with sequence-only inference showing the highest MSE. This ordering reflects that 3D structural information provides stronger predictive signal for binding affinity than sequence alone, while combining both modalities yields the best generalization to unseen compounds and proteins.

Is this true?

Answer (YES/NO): NO